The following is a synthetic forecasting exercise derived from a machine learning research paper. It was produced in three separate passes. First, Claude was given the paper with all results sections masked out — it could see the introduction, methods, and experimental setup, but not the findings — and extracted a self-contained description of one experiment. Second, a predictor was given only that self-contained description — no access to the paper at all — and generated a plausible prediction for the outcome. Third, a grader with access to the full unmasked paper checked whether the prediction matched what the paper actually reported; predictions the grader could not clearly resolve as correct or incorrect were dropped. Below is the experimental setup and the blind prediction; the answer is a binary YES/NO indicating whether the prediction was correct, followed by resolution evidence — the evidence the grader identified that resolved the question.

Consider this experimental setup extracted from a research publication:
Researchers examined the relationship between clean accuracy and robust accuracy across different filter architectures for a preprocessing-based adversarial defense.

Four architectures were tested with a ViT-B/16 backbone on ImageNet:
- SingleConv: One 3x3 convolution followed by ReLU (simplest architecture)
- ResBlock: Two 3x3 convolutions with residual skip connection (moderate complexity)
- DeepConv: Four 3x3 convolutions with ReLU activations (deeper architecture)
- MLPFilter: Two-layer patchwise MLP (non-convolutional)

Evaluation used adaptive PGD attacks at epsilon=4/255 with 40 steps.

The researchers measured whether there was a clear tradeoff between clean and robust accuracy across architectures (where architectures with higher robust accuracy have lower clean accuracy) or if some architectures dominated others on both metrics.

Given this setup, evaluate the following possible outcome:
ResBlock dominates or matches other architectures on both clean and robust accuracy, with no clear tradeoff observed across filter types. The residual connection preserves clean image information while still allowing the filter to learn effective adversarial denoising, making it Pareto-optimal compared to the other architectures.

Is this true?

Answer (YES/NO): YES